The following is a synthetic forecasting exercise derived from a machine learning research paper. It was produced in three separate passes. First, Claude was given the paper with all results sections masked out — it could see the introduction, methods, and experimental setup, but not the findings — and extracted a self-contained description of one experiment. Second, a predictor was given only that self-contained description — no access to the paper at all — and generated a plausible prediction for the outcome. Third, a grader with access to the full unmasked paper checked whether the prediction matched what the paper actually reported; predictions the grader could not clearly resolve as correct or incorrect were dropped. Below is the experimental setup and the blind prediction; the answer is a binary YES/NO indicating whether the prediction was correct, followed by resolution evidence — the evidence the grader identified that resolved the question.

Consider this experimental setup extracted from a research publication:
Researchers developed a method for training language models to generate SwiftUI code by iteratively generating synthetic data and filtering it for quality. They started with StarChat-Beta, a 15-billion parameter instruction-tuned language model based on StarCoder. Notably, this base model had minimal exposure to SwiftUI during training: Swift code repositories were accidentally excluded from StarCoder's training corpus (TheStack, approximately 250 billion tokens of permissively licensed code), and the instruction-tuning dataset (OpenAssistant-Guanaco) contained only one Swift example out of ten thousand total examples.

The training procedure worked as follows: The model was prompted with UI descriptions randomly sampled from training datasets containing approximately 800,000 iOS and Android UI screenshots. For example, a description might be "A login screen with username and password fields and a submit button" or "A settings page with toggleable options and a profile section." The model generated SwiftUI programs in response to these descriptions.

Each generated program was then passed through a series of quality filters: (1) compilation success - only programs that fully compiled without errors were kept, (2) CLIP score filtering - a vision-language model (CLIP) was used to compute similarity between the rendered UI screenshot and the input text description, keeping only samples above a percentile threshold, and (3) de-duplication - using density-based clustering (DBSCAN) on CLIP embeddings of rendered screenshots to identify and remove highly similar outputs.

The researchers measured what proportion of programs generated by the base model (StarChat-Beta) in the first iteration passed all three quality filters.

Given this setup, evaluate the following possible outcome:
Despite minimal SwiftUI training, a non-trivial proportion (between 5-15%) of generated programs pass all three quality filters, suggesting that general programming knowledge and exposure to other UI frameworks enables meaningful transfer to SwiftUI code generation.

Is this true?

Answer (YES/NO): NO